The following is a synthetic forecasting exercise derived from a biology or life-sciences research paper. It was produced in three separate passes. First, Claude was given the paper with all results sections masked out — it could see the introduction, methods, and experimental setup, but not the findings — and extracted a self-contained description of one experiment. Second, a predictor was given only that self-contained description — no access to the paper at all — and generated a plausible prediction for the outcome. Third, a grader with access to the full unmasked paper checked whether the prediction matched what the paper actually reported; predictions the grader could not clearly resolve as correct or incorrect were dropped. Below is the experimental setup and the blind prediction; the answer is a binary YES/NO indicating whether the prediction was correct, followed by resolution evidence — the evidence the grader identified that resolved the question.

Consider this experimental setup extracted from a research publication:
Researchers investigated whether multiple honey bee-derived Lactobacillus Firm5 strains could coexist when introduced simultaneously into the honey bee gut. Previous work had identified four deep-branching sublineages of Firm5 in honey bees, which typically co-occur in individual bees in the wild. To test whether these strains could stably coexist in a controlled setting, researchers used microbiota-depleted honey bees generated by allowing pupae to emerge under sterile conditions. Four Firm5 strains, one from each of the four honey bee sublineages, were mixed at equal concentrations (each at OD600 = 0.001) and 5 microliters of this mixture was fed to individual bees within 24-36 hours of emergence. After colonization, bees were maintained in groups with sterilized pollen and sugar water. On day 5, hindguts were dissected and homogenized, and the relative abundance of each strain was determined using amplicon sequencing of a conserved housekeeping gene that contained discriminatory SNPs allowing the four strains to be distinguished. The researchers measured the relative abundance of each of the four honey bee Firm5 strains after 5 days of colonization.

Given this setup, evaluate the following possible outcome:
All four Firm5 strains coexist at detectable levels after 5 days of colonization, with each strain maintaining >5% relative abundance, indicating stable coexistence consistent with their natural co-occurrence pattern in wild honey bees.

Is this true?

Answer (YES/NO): NO